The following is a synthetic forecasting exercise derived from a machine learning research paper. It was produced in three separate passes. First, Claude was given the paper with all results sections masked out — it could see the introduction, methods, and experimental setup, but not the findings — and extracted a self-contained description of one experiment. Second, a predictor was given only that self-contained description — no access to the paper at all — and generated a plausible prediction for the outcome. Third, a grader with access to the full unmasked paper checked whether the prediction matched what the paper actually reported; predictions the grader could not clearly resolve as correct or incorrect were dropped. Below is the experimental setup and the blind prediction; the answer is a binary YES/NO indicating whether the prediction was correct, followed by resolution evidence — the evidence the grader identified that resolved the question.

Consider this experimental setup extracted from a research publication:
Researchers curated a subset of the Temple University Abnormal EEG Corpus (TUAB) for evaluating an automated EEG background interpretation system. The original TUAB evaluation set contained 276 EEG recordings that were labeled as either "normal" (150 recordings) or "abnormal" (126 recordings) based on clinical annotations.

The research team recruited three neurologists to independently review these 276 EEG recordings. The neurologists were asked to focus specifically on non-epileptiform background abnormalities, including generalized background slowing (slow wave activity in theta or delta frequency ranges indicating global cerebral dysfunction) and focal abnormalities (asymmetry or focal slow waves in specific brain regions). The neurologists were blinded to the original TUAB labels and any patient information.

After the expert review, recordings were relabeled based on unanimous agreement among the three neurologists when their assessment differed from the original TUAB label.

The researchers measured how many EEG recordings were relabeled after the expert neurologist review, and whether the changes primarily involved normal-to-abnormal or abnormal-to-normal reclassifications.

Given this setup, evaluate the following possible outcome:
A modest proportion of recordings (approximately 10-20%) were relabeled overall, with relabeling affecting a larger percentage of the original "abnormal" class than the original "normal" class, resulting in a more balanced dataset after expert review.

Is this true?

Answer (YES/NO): NO